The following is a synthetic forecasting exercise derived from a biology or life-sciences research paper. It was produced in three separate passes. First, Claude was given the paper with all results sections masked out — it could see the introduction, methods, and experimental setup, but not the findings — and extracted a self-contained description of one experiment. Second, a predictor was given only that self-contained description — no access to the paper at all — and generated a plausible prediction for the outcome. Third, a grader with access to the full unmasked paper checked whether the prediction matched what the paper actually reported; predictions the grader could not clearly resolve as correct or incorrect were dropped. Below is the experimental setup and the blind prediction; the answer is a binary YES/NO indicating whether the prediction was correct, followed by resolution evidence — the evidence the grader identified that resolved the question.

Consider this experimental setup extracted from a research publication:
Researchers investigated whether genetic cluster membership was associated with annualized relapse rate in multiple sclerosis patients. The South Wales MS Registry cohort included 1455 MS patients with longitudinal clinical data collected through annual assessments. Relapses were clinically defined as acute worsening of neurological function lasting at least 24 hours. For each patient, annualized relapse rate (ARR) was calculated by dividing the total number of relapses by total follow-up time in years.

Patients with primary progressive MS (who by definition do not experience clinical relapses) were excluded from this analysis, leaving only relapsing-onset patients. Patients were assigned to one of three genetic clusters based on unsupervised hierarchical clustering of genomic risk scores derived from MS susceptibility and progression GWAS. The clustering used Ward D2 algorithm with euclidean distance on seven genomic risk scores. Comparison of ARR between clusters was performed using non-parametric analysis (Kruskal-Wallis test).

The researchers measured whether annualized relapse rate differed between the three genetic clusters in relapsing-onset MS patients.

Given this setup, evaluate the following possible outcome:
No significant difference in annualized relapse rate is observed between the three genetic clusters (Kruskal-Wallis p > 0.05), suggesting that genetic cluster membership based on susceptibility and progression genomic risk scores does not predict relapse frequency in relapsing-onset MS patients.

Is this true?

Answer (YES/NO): YES